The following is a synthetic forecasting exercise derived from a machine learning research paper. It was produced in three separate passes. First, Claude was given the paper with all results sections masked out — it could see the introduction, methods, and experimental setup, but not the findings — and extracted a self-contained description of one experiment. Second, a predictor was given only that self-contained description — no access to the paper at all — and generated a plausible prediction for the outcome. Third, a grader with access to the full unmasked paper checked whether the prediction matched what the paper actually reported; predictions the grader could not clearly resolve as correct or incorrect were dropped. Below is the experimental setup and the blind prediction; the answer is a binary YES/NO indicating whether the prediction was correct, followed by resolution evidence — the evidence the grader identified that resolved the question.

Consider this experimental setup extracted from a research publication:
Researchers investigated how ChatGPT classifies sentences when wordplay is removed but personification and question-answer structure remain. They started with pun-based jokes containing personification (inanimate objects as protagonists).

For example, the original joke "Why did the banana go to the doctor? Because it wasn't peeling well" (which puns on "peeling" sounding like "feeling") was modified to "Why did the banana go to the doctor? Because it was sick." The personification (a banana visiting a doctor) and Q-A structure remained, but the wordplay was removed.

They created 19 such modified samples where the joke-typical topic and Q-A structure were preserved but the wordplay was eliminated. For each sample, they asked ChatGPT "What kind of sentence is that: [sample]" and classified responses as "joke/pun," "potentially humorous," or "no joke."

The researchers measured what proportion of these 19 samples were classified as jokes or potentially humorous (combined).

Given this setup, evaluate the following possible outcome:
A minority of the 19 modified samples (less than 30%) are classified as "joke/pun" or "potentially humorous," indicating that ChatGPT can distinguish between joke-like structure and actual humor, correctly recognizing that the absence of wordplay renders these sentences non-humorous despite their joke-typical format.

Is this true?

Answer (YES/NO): NO